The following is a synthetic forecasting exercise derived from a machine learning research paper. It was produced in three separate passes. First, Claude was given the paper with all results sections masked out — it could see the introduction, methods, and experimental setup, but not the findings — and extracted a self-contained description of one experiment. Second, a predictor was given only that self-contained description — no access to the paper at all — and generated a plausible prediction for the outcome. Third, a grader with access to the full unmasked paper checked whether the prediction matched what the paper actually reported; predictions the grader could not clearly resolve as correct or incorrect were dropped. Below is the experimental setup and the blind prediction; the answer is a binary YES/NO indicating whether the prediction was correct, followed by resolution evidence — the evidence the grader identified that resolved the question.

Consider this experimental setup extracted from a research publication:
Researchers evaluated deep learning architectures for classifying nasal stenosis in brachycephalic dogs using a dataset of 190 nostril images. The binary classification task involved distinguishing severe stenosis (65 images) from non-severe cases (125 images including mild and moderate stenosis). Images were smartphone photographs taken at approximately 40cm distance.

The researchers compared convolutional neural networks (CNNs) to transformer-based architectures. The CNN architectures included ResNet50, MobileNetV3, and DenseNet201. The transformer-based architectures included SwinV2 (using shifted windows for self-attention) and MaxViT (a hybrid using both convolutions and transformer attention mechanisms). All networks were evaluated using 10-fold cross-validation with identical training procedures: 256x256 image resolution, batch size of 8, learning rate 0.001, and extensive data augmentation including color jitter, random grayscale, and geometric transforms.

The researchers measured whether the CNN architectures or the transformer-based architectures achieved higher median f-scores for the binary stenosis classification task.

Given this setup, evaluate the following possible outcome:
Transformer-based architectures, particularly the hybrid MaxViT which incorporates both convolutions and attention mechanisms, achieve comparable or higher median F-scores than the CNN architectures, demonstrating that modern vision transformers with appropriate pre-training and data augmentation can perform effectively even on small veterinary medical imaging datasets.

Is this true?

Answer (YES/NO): NO